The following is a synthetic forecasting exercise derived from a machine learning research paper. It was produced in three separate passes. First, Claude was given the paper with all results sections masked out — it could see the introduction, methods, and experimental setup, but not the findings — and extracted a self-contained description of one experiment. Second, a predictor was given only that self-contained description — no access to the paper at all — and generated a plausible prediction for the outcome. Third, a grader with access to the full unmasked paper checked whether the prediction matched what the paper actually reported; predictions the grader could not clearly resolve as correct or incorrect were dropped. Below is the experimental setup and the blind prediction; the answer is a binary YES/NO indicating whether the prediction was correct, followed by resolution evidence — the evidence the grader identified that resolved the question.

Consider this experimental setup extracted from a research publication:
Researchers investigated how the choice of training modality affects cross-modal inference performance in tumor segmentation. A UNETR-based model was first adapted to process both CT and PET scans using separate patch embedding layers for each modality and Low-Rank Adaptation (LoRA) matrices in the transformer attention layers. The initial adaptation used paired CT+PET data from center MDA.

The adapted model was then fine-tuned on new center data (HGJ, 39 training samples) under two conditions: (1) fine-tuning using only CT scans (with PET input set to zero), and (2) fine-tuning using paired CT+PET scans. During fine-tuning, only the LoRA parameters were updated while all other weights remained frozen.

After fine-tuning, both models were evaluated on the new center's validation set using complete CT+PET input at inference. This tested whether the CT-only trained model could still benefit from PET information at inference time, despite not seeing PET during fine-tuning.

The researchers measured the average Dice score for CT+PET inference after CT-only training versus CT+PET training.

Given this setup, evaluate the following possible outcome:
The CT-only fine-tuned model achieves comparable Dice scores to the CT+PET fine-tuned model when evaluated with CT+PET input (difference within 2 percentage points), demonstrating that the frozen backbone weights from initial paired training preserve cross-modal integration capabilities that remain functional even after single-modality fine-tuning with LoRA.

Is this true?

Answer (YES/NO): YES